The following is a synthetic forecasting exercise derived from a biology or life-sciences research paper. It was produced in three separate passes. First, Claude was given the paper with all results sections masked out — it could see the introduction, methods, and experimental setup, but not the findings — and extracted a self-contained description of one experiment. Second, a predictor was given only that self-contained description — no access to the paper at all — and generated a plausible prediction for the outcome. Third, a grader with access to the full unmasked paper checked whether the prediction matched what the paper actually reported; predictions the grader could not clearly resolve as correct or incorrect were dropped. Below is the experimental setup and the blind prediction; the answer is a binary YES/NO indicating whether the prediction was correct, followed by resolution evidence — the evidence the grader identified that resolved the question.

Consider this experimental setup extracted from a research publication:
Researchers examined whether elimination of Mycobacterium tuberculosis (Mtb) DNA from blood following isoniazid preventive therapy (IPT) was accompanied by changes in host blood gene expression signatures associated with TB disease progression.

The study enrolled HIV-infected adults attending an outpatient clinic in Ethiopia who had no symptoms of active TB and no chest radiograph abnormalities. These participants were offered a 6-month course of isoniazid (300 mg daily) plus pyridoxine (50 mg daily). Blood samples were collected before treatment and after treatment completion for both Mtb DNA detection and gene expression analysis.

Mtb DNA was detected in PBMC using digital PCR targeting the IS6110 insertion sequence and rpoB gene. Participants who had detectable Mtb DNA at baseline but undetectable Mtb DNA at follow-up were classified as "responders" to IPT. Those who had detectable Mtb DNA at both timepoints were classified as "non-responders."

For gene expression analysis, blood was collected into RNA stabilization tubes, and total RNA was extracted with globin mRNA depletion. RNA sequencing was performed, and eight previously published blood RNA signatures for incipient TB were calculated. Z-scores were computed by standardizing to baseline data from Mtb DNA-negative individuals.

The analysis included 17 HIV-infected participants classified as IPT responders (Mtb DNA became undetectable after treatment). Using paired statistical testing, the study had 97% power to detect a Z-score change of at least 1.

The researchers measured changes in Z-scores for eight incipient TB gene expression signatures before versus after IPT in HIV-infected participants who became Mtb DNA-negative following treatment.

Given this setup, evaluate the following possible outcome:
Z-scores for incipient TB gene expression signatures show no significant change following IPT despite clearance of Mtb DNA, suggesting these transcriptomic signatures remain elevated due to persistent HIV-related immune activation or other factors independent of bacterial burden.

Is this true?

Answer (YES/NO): YES